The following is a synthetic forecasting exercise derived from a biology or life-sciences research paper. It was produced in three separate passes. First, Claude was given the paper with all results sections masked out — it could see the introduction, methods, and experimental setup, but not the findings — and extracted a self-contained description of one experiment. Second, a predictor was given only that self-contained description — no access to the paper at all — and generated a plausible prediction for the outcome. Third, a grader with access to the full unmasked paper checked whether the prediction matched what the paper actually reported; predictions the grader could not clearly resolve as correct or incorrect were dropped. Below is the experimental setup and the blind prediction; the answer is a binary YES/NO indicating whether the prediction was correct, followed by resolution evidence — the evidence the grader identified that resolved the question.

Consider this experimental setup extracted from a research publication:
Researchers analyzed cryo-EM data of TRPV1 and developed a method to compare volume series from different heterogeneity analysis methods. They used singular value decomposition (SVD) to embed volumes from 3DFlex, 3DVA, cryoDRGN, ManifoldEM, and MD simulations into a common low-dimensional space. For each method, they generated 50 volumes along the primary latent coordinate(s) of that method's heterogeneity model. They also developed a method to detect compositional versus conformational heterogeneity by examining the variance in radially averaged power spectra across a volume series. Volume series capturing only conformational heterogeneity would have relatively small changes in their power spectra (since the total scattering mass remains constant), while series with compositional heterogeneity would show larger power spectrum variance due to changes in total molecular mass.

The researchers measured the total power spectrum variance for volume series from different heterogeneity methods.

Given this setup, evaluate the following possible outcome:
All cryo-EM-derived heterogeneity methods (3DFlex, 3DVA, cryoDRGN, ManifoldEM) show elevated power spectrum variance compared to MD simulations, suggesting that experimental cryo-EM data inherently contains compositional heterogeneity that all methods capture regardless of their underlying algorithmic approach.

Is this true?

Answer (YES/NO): NO